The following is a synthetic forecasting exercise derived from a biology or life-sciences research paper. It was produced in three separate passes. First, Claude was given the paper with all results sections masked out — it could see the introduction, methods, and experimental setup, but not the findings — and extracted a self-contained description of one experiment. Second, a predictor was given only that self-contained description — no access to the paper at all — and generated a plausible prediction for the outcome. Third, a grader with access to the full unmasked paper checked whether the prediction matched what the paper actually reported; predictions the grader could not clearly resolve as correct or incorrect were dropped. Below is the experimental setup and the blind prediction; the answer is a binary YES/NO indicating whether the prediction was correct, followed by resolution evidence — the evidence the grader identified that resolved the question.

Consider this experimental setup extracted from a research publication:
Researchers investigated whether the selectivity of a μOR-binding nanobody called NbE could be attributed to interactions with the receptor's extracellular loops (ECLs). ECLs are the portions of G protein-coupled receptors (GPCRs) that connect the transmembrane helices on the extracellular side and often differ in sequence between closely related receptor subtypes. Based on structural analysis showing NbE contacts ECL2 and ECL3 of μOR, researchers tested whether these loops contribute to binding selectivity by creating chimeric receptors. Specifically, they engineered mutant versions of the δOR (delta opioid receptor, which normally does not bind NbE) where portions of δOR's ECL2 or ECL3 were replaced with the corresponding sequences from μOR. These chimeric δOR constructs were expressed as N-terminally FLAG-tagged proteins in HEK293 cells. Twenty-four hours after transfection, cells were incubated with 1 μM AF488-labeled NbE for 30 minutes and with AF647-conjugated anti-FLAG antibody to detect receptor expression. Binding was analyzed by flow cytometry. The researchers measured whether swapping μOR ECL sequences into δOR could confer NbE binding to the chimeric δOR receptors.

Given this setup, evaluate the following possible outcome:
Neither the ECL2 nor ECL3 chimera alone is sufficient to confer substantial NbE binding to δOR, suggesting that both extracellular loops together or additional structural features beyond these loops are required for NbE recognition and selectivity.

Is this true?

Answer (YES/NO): NO